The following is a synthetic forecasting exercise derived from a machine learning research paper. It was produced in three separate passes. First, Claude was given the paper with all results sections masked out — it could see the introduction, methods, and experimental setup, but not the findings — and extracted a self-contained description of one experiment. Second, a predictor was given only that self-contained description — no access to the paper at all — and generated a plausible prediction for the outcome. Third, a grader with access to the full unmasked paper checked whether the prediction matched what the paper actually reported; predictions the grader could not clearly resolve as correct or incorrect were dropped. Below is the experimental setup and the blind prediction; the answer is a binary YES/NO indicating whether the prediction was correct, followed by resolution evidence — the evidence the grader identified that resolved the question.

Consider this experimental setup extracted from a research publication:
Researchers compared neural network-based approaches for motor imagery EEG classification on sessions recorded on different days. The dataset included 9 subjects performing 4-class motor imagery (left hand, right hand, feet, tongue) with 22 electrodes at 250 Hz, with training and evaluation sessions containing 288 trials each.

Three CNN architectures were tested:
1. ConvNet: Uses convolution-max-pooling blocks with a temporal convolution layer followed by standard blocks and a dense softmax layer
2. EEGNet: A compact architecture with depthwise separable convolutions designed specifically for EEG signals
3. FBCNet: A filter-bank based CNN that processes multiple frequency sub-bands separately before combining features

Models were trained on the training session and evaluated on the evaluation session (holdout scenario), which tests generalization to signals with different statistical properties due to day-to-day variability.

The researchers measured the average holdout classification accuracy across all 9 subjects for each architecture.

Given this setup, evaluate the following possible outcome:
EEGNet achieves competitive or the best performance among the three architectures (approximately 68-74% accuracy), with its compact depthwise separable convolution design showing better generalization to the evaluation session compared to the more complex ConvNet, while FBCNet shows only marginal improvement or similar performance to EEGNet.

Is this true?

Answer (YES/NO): NO